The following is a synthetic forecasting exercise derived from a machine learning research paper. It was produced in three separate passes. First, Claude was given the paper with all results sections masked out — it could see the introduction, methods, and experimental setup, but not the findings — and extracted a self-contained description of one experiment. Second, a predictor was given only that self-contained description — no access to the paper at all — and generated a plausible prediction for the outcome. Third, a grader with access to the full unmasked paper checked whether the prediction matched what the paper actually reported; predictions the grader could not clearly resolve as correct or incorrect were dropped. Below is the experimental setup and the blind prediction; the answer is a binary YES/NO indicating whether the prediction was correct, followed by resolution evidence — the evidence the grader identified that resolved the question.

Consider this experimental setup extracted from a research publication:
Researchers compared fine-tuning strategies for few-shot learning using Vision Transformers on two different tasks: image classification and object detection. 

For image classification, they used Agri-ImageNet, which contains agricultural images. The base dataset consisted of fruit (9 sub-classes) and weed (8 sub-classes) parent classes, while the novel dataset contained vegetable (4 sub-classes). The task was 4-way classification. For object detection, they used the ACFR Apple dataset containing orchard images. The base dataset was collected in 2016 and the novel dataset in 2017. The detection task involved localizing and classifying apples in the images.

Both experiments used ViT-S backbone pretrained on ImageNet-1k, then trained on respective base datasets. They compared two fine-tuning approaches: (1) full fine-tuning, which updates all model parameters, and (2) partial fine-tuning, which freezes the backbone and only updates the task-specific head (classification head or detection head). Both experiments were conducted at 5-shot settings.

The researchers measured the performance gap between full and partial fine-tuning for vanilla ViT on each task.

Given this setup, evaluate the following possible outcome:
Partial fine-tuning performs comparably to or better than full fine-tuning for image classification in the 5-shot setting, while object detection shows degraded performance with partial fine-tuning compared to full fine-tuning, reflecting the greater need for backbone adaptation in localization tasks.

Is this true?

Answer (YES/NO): YES